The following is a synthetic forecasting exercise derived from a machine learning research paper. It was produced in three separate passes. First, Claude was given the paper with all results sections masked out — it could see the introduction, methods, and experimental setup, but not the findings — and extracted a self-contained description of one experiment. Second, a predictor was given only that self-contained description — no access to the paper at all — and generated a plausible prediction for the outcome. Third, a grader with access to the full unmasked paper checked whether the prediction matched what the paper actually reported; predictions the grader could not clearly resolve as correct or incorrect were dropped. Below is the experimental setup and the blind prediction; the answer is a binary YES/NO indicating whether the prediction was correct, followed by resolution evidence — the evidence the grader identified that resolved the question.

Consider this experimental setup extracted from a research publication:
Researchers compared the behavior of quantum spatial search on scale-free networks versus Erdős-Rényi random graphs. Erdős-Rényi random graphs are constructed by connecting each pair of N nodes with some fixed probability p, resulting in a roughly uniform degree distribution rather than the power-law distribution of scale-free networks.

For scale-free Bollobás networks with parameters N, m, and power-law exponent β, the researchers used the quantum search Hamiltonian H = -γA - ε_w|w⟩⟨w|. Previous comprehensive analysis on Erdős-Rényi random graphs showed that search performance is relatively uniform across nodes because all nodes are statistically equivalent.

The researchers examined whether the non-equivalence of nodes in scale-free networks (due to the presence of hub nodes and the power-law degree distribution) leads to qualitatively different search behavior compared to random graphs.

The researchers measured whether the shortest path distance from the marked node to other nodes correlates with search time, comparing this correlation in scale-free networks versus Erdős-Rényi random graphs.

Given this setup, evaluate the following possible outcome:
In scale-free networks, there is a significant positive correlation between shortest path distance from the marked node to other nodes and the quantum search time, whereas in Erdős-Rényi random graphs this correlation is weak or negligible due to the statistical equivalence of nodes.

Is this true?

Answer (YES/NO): YES